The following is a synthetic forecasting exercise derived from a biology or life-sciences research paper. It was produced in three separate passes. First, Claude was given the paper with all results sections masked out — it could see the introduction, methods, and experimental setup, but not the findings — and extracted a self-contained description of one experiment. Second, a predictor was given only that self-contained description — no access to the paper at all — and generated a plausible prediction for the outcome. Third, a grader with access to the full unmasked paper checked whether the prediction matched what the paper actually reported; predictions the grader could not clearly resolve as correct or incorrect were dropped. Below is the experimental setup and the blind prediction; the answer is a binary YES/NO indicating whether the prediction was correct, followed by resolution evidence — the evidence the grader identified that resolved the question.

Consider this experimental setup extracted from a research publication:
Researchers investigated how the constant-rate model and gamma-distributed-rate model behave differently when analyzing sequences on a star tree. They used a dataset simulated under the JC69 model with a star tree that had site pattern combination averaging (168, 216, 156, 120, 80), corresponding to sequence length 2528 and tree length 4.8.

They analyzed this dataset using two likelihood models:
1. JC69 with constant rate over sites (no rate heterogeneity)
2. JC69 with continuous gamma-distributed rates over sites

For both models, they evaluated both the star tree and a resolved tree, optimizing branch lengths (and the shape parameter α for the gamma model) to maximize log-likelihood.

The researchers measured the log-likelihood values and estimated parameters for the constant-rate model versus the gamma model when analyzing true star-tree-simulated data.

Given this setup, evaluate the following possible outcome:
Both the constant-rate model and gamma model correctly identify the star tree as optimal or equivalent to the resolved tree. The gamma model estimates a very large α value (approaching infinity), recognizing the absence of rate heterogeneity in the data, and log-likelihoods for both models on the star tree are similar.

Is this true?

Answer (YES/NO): YES